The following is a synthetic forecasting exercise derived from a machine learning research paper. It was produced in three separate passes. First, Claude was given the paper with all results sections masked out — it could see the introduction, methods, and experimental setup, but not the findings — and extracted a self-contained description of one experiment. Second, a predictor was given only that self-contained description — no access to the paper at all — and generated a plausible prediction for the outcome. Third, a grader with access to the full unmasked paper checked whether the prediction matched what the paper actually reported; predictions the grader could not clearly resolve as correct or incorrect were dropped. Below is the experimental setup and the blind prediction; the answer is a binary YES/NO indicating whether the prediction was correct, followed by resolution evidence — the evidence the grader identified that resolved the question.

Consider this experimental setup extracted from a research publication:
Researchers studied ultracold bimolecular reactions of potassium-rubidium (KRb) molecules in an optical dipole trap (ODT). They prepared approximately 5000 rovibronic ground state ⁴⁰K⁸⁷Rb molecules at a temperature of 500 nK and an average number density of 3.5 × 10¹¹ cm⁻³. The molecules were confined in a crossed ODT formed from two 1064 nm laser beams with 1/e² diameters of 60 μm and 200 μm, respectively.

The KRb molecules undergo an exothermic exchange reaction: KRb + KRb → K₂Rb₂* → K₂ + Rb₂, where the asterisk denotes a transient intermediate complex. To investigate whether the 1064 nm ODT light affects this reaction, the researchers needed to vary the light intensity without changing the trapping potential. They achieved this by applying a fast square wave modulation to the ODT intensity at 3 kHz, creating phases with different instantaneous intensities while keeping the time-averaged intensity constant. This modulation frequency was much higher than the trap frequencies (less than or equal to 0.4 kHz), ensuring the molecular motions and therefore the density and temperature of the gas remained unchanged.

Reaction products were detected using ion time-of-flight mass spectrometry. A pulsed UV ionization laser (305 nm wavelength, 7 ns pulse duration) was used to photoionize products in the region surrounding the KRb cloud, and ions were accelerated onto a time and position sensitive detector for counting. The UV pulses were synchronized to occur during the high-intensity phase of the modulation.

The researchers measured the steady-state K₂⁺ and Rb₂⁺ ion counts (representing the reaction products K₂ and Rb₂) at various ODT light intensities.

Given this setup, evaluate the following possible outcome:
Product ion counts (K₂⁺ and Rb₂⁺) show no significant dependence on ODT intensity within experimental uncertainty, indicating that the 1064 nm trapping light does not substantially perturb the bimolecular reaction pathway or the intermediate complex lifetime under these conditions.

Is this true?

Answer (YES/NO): NO